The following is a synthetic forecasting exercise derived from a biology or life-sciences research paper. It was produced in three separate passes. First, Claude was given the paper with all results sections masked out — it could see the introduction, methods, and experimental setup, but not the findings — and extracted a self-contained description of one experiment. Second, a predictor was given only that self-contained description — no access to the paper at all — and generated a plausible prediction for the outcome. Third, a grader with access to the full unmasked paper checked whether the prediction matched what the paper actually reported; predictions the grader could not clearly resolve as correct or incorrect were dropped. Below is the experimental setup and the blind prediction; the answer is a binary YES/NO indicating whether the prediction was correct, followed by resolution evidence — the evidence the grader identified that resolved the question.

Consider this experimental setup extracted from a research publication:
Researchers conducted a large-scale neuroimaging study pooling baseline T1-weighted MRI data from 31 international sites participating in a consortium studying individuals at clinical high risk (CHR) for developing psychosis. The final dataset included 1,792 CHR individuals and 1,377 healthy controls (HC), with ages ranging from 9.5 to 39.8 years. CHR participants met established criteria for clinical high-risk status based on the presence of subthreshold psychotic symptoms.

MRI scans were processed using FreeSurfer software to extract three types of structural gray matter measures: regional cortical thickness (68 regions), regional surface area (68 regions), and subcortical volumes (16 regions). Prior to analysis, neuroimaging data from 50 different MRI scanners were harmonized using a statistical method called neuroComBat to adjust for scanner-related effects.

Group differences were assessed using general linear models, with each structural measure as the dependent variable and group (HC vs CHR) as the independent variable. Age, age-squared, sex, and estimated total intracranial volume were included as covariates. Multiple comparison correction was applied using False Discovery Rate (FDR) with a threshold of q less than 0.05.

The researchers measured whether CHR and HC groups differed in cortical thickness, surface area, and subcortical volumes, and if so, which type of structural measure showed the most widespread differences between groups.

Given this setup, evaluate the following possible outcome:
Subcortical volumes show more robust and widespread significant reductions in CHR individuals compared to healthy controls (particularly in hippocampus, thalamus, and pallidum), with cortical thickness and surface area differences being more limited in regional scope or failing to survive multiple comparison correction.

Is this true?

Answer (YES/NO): NO